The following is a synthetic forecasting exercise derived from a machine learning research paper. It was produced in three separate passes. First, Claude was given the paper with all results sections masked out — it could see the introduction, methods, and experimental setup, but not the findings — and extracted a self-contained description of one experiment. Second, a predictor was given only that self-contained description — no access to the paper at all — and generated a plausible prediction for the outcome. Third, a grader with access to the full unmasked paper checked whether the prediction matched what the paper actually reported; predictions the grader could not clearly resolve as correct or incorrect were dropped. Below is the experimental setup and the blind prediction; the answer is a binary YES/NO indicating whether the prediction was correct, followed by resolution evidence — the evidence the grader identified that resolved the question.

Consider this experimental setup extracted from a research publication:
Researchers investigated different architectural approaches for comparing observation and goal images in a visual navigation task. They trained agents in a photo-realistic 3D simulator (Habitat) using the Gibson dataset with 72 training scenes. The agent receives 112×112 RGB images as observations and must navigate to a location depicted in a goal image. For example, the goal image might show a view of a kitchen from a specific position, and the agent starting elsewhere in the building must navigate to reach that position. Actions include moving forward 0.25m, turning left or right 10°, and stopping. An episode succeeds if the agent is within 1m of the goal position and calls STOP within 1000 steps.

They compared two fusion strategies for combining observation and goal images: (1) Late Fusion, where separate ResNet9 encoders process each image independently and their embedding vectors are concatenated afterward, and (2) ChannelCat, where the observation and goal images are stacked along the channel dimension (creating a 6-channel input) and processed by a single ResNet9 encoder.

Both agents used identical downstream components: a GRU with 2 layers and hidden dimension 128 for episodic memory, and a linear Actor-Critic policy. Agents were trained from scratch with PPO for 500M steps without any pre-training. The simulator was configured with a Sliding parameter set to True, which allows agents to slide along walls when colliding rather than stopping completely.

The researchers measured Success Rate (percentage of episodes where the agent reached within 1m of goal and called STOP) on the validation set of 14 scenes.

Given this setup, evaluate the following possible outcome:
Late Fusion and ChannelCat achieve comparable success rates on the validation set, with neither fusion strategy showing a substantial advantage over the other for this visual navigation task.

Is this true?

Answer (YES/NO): NO